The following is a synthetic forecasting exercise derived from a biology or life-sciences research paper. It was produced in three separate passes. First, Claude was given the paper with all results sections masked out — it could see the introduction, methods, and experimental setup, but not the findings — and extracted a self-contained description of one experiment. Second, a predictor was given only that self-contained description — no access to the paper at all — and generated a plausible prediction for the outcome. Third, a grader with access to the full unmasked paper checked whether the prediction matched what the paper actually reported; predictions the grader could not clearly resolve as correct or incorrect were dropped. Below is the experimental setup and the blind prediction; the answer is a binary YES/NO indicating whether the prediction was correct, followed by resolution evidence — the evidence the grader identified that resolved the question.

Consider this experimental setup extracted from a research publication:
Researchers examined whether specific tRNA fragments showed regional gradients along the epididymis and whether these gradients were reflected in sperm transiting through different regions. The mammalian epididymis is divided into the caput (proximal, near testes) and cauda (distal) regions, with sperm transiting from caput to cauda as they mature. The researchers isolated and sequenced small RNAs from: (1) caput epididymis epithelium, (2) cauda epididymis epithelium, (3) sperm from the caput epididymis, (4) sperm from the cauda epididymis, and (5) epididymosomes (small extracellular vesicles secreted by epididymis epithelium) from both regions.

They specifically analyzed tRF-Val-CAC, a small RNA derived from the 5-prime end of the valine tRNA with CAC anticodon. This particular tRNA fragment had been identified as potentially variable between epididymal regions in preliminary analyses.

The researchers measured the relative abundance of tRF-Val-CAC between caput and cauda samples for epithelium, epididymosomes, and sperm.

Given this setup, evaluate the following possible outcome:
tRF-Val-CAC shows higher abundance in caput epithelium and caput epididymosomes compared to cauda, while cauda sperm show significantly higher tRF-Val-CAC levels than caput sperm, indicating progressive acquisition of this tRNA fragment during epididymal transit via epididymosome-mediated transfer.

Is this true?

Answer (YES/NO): NO